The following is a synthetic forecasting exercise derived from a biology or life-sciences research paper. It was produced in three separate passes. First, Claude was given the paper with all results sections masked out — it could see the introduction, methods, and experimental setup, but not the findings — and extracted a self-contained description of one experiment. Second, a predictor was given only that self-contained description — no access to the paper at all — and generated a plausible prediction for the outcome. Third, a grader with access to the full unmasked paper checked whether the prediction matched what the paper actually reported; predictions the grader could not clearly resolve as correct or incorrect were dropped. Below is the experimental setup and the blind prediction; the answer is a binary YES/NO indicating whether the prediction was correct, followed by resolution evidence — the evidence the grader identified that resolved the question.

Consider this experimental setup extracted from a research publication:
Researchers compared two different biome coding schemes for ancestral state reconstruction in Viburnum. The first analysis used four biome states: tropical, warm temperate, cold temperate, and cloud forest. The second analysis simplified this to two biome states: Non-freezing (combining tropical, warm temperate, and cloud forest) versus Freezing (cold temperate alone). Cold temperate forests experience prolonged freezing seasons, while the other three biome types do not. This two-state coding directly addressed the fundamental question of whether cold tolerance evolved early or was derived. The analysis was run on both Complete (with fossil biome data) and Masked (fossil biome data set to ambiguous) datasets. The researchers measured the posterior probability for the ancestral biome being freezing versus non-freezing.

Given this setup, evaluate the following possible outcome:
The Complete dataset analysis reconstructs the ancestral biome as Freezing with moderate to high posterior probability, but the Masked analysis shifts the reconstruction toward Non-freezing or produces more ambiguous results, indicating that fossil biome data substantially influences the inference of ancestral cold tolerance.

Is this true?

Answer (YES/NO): NO